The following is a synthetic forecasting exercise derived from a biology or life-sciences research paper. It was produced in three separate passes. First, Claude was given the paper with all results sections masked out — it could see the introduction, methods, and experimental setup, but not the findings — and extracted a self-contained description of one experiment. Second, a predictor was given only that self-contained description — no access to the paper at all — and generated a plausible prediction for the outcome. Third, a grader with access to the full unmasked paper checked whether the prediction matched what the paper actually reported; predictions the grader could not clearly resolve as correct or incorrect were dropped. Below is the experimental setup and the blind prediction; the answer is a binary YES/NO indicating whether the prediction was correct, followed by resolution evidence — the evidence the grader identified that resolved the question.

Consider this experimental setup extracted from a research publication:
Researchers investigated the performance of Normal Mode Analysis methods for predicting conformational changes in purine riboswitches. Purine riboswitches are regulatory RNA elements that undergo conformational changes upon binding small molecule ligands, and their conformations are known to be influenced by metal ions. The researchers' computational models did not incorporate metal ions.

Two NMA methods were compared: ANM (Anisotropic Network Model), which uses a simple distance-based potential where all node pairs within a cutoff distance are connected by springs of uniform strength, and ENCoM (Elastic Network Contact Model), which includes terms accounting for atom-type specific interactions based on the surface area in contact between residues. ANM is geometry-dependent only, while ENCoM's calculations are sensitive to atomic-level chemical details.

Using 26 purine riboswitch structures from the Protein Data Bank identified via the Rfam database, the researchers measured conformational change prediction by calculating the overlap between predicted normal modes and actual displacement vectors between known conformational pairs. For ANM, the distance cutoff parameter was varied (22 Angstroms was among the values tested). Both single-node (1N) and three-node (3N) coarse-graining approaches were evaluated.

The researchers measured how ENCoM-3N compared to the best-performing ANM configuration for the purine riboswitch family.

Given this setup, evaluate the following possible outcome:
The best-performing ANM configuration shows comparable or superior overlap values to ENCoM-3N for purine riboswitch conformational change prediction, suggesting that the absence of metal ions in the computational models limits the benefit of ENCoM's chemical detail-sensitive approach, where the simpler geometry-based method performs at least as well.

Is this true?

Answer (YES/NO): YES